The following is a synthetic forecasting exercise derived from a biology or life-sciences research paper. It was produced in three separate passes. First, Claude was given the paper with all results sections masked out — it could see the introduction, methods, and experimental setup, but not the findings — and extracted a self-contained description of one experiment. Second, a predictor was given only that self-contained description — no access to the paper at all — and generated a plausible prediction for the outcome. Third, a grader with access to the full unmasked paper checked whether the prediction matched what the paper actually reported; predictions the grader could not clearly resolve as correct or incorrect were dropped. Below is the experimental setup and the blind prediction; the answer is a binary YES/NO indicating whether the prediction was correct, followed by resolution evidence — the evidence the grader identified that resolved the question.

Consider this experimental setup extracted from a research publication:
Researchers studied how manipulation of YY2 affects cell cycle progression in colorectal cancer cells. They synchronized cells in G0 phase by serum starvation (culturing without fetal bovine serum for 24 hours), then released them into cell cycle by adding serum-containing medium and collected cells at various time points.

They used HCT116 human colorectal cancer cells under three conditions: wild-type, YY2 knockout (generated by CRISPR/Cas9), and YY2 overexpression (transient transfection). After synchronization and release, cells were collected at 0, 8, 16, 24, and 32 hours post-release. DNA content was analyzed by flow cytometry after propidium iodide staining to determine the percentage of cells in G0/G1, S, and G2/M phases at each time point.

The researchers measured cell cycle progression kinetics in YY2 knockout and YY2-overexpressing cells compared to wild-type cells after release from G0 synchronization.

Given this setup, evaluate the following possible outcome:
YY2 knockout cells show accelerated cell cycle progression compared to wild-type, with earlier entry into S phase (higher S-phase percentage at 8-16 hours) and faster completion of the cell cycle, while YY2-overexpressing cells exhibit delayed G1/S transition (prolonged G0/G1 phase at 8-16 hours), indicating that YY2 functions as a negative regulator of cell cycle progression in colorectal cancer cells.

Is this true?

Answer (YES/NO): NO